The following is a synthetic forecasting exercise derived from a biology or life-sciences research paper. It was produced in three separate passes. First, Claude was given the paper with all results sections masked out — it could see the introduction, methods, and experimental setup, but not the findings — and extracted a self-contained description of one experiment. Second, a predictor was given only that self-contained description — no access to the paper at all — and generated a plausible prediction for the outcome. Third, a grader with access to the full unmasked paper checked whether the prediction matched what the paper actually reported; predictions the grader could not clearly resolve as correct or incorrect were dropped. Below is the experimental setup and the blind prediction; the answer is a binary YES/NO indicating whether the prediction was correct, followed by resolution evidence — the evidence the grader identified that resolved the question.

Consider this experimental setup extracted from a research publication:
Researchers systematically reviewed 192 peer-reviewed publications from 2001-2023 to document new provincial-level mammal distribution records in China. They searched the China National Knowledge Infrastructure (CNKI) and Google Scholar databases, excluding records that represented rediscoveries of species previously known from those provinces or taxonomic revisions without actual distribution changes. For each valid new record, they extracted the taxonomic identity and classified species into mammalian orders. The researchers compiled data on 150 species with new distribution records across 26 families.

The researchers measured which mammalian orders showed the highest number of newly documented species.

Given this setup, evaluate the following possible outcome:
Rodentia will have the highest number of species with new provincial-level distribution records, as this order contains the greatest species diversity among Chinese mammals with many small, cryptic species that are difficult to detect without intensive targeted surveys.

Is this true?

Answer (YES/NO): NO